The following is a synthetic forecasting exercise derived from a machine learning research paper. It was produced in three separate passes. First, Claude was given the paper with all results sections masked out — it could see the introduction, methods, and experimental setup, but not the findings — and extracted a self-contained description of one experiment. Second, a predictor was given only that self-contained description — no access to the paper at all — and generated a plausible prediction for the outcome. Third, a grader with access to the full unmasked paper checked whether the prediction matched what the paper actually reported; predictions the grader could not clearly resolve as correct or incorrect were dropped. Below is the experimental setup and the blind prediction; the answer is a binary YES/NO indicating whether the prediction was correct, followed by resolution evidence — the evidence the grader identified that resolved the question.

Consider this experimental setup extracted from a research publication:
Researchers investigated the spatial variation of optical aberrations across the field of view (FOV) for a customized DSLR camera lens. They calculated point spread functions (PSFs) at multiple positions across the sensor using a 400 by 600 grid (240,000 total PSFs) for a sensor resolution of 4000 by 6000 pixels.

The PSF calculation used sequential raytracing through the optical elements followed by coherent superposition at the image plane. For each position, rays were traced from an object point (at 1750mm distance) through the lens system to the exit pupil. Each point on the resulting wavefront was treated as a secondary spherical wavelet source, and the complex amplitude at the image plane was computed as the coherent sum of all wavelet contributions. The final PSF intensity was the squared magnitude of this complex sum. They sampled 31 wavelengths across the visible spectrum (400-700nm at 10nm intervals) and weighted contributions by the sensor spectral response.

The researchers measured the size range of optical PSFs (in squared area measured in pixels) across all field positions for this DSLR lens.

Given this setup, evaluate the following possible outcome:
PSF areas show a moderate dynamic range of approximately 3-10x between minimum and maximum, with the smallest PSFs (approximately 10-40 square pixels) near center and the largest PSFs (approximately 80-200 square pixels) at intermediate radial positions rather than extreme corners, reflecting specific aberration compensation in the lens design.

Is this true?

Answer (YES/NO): NO